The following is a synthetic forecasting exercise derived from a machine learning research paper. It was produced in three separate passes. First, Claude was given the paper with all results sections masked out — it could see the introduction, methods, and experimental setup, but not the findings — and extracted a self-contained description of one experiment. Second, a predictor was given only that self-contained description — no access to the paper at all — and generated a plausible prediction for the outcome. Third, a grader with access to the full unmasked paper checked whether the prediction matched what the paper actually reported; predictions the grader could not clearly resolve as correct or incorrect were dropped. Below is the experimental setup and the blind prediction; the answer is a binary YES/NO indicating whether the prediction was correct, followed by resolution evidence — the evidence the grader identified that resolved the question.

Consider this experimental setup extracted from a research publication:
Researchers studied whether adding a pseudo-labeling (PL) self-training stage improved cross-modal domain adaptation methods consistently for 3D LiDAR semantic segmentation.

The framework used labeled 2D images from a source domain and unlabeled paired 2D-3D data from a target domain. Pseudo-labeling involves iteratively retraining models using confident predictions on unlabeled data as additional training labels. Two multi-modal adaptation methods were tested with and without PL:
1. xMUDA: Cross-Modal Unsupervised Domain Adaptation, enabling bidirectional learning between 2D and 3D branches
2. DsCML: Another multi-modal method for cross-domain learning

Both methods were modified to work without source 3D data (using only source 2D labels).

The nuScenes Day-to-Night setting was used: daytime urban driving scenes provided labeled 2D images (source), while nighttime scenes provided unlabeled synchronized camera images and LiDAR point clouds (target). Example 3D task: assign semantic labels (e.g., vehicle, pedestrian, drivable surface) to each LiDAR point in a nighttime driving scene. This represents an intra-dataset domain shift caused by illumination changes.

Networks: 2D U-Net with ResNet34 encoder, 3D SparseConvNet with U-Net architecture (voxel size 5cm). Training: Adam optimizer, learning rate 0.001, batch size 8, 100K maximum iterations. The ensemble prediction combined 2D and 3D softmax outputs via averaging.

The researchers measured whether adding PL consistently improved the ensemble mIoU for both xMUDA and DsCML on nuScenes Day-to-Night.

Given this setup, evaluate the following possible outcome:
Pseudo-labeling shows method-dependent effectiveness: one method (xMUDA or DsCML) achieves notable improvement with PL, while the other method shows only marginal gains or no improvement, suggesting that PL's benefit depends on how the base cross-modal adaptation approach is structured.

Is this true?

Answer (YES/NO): NO